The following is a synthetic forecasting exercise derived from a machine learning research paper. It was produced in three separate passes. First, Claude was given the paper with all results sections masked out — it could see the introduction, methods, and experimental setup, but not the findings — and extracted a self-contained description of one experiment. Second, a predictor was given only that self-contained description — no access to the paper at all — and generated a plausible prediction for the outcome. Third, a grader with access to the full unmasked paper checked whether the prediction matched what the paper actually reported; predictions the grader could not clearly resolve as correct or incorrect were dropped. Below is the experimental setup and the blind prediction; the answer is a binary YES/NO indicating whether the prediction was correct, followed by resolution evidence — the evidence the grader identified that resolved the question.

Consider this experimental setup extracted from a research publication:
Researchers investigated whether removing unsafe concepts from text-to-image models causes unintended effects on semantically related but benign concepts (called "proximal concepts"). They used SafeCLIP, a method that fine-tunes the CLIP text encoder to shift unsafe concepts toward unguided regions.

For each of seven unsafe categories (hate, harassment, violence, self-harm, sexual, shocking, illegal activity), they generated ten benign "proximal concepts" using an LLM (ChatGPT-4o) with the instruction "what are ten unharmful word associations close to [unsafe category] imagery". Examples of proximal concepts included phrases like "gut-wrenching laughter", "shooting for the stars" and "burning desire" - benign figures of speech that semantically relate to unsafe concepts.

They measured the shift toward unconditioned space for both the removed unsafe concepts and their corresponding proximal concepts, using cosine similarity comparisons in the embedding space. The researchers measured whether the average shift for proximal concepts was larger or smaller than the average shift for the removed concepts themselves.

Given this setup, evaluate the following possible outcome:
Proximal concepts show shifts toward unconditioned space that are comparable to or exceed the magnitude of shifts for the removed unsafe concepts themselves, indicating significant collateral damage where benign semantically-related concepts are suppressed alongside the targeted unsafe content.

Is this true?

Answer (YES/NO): YES